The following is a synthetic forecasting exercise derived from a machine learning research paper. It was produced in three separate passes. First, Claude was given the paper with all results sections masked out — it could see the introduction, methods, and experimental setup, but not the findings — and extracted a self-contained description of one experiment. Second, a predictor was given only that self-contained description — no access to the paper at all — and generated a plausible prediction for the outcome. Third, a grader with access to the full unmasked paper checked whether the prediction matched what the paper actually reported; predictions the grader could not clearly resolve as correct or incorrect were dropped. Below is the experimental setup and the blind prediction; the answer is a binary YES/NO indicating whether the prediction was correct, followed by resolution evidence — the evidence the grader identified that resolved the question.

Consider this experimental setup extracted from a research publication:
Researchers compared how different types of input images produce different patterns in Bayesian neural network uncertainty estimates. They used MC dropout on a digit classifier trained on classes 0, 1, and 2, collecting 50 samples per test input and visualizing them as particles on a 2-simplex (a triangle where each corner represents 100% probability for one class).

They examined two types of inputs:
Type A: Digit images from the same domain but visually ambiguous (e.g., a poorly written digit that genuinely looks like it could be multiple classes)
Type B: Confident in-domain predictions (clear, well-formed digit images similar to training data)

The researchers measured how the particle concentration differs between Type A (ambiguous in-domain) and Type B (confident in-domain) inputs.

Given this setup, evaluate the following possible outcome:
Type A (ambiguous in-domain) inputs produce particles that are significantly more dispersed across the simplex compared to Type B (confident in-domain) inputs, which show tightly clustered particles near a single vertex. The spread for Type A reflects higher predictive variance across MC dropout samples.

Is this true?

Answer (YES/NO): NO